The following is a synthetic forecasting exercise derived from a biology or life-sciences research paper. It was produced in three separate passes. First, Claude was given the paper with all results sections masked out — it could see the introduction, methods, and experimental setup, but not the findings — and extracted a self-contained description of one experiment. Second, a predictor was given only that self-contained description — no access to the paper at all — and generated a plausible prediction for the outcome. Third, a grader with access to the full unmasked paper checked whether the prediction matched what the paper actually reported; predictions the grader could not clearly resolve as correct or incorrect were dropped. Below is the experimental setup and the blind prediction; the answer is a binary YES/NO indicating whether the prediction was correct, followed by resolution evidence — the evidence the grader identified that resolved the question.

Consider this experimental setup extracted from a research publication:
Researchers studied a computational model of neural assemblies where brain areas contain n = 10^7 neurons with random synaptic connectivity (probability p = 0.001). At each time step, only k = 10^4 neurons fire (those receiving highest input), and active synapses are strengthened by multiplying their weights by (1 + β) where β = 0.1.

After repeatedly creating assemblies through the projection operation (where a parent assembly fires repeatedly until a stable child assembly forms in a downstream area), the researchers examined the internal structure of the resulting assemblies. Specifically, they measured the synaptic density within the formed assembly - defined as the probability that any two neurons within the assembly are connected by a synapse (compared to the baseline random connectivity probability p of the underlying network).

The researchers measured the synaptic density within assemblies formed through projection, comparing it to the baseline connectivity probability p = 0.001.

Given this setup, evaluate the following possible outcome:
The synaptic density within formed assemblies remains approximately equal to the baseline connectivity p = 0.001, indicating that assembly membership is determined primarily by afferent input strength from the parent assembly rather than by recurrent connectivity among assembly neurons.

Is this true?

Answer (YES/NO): NO